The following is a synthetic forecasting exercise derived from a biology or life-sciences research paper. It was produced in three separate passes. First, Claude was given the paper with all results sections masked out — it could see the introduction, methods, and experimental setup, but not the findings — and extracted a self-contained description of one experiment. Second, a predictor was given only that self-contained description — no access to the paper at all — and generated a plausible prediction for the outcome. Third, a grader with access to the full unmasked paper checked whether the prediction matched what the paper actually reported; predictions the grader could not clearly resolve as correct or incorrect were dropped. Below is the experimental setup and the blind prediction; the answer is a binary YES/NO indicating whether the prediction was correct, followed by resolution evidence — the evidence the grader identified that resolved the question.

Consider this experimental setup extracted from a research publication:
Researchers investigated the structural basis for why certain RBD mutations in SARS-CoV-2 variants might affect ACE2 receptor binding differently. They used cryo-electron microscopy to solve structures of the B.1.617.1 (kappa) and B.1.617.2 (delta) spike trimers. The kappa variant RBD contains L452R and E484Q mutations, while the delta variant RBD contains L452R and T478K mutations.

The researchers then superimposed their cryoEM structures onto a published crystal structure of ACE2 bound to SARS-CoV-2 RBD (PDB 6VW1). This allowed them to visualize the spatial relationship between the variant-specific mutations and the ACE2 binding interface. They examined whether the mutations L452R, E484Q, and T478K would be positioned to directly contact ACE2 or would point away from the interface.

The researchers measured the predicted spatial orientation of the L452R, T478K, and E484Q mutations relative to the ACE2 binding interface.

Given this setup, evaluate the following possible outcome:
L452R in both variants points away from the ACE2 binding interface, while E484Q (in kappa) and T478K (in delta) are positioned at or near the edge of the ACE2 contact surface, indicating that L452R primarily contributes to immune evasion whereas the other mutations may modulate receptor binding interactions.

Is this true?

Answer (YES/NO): NO